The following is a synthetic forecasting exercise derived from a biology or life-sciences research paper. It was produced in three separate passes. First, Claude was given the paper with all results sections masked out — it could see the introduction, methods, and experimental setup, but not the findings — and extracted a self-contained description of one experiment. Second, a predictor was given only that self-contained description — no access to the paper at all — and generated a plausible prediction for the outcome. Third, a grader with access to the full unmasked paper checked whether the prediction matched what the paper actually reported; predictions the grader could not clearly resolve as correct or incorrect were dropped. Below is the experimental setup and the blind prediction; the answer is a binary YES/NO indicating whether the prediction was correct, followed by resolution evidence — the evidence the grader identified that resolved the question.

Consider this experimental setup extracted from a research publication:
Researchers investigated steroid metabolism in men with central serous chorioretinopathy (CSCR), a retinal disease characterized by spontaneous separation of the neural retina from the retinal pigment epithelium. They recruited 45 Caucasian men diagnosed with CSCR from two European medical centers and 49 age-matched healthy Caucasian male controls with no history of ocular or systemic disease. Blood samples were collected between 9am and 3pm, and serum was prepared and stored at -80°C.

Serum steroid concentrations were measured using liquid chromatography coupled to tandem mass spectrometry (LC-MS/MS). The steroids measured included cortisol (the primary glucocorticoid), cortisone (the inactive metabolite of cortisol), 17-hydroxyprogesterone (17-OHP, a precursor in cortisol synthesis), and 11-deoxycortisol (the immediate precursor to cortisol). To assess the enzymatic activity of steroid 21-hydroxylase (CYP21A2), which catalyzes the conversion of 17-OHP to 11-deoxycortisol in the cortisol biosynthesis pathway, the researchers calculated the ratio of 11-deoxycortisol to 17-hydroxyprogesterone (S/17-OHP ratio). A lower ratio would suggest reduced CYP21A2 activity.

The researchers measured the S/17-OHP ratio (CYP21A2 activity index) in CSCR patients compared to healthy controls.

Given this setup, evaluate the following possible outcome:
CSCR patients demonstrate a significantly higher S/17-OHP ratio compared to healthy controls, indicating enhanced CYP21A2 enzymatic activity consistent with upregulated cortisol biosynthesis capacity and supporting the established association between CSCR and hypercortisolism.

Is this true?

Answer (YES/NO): NO